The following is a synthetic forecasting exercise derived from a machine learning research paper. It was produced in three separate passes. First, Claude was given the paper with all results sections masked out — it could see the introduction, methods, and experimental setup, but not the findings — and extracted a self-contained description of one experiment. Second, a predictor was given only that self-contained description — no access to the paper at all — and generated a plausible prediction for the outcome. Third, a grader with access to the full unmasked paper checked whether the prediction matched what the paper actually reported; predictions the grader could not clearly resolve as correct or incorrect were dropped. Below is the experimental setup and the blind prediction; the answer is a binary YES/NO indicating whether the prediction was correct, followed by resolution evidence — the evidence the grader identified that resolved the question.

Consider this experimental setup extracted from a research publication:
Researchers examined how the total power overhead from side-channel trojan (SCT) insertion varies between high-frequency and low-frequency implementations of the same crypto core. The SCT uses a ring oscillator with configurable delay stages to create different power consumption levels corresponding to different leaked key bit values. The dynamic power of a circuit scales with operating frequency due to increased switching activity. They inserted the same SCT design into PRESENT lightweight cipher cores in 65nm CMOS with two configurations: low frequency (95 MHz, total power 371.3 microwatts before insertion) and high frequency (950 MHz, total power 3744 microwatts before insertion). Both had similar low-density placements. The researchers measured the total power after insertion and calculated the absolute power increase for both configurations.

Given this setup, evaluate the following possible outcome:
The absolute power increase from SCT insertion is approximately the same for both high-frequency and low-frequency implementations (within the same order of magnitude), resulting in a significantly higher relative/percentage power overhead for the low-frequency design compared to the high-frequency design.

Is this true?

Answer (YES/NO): YES